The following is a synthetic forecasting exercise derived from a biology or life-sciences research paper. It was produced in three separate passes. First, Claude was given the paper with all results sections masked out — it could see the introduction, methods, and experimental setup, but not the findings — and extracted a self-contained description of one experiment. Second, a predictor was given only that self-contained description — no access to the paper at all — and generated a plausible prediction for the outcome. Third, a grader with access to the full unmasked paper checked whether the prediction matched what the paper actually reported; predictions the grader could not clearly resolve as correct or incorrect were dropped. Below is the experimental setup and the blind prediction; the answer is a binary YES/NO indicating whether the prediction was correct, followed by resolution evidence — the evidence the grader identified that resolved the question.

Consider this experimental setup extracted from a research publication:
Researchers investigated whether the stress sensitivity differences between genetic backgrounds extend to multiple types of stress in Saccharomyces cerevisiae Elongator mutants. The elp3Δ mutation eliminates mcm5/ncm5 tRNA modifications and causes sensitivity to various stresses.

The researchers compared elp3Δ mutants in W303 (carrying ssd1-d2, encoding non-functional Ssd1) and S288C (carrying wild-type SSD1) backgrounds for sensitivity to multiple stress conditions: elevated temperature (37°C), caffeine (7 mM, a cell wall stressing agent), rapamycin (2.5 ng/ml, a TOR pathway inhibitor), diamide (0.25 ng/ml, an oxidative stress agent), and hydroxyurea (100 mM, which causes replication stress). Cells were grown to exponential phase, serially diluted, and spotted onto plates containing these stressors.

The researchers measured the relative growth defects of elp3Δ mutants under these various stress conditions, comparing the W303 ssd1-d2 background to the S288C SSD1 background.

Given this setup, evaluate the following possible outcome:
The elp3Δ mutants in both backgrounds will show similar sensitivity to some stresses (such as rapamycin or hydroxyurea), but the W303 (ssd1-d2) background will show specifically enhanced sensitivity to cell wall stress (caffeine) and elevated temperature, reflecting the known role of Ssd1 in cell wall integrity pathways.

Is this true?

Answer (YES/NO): NO